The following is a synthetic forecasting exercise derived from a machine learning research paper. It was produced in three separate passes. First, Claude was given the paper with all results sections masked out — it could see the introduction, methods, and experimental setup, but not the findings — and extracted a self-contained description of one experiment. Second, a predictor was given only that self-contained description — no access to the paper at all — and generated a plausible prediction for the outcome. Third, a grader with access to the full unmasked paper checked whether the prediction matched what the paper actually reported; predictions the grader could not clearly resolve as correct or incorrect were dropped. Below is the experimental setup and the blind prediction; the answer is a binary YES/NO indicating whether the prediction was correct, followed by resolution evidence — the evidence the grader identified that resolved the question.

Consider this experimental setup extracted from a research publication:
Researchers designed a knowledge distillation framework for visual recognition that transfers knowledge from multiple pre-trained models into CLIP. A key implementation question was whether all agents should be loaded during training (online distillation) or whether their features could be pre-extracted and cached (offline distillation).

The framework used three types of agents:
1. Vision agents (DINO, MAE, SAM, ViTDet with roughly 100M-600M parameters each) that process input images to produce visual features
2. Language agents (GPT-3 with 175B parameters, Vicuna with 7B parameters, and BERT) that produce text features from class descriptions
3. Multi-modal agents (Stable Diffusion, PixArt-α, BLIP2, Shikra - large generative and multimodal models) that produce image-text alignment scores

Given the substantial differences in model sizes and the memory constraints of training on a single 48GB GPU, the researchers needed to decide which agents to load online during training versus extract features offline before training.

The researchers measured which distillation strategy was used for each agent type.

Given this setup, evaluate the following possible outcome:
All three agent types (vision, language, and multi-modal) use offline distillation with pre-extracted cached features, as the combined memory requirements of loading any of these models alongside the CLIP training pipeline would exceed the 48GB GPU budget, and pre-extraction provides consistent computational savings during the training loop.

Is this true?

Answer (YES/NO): NO